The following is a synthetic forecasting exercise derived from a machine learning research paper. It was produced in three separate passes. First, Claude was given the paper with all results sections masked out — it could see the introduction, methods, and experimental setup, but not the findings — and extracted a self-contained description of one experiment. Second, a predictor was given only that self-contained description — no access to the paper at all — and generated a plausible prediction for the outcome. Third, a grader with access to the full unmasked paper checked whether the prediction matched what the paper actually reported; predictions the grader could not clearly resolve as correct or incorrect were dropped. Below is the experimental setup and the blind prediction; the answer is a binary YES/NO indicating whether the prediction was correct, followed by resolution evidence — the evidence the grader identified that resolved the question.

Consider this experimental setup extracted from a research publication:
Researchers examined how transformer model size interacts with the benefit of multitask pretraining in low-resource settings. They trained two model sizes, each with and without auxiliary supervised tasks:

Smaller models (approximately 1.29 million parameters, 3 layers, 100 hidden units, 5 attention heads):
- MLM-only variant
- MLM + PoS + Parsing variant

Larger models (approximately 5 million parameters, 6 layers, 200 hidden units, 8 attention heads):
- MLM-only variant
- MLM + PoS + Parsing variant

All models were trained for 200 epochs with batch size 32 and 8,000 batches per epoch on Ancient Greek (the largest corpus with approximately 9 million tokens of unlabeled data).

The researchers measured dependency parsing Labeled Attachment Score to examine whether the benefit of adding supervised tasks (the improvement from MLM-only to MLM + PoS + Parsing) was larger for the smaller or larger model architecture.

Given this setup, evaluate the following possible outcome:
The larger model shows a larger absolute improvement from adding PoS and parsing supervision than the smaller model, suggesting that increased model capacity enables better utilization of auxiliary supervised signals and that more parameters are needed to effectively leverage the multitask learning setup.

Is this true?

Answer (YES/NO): NO